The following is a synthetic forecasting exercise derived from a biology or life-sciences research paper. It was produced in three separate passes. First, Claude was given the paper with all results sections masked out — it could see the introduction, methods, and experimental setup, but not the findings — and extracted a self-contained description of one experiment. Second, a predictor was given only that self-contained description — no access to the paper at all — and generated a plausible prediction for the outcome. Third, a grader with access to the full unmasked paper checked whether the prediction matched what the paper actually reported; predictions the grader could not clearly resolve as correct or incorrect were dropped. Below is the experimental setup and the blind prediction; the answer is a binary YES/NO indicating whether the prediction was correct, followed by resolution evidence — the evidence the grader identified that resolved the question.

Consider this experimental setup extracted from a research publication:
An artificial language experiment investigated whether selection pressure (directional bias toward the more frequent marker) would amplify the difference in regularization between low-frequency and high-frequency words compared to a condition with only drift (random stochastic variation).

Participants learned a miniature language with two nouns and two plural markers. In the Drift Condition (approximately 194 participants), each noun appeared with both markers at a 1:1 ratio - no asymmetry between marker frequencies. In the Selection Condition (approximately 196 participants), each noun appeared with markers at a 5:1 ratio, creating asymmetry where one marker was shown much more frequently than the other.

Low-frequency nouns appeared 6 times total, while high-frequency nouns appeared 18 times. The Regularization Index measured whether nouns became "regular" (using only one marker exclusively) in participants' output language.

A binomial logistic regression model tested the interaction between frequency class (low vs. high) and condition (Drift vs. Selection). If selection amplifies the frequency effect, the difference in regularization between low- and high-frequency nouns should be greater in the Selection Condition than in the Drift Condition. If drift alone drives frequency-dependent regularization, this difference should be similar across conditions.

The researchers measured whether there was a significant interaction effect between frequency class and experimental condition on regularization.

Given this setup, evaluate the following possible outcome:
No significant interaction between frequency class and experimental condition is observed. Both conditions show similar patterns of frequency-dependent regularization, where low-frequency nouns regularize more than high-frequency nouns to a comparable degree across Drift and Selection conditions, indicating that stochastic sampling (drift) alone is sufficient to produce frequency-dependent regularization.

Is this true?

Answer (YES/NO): YES